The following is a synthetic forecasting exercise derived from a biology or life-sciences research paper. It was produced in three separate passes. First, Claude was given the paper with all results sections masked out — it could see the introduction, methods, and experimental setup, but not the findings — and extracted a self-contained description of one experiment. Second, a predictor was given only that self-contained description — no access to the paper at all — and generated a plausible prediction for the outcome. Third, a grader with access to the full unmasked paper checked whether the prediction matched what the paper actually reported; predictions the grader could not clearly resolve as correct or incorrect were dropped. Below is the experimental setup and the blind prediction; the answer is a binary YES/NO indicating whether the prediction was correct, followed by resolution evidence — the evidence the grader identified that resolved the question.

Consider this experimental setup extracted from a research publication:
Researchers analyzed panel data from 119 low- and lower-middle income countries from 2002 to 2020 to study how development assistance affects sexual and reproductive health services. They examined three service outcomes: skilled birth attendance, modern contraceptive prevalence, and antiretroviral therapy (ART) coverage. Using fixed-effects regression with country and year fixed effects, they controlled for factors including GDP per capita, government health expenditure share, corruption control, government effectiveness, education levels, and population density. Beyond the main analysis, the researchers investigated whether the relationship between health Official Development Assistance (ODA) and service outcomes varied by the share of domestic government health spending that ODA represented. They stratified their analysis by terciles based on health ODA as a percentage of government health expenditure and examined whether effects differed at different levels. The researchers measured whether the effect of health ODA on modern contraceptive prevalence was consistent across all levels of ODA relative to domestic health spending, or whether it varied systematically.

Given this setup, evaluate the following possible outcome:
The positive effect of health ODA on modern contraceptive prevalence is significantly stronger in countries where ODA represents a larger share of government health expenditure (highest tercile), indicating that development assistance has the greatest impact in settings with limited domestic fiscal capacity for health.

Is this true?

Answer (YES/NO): NO